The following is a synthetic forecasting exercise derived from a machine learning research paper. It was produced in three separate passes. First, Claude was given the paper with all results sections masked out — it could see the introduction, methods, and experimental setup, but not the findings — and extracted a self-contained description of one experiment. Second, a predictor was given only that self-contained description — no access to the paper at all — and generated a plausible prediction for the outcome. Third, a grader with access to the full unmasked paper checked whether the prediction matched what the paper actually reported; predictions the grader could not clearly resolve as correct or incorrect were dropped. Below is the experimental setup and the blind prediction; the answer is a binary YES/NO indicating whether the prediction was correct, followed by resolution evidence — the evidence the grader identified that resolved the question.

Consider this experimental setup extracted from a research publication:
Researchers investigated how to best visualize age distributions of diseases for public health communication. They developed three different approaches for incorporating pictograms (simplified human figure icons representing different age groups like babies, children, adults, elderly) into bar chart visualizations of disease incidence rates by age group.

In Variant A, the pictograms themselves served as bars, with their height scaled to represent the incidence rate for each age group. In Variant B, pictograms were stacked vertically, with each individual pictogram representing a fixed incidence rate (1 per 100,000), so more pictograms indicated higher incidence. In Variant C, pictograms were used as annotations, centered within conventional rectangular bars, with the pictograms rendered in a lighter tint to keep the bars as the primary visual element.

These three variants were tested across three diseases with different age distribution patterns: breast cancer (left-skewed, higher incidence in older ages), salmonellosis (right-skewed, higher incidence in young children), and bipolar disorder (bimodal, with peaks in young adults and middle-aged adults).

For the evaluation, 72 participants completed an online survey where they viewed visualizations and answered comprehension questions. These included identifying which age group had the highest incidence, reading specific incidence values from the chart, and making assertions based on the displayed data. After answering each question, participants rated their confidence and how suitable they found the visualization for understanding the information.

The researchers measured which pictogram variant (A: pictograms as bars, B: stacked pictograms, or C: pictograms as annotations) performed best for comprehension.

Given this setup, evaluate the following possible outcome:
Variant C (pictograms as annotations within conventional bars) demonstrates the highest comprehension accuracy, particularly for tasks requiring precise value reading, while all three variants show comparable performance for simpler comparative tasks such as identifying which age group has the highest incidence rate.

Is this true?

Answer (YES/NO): NO